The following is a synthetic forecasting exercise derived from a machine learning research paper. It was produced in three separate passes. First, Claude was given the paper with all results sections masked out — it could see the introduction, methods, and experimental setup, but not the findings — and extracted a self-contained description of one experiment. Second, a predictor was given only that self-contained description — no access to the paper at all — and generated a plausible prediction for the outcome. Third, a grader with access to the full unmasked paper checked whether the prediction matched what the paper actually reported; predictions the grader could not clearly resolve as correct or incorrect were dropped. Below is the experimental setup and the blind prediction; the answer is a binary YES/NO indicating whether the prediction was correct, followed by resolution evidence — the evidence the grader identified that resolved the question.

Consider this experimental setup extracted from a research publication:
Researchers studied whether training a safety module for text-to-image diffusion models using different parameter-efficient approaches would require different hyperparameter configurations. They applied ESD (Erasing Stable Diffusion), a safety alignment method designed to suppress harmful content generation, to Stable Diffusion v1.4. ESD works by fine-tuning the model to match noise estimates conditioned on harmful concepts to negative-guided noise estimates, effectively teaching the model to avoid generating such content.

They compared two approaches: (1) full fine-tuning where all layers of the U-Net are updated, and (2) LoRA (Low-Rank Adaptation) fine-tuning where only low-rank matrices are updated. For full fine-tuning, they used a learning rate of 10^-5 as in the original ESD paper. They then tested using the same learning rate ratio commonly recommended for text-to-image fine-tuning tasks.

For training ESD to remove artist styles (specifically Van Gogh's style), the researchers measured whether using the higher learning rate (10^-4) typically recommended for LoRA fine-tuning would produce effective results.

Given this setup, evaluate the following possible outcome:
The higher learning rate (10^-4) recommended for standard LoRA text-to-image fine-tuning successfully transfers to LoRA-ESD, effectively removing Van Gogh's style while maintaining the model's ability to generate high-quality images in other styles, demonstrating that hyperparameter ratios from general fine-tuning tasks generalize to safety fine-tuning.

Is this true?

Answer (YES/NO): NO